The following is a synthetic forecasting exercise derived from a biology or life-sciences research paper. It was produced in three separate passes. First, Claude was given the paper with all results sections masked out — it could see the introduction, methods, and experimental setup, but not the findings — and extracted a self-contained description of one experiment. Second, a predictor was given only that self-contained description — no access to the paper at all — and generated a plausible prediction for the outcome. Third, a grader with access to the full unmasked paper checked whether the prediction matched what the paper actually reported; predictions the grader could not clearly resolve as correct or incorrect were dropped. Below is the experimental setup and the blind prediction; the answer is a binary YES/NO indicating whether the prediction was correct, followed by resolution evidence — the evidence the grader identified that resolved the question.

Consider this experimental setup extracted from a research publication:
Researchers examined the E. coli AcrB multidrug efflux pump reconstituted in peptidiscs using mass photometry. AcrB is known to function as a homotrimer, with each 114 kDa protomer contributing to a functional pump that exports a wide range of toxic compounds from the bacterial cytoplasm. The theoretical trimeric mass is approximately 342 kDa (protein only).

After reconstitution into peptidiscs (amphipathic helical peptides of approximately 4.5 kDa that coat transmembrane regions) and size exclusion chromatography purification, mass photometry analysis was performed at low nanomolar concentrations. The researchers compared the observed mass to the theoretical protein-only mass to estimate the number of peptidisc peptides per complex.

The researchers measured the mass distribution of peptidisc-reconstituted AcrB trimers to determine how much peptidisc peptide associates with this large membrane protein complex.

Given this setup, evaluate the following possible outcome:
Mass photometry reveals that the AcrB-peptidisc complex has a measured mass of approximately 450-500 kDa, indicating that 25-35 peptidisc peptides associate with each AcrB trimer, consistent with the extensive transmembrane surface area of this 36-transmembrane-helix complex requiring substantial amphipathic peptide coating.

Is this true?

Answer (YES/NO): NO